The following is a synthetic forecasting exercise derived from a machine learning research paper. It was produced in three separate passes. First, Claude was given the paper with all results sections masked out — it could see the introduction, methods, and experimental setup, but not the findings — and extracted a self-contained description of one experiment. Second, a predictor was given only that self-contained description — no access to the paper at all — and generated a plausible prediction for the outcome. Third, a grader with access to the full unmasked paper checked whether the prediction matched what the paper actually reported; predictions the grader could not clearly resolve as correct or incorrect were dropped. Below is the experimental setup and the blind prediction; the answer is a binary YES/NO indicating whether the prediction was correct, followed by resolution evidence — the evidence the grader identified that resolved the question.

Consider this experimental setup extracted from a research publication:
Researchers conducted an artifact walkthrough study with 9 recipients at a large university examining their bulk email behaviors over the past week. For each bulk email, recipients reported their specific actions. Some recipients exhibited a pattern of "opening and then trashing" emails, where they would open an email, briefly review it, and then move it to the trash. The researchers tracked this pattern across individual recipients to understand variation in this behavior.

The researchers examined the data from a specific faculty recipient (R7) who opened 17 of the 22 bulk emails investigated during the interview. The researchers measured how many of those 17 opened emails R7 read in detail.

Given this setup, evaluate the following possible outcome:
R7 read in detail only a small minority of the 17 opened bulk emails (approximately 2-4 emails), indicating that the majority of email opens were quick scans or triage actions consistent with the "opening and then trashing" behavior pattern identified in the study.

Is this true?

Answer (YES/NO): YES